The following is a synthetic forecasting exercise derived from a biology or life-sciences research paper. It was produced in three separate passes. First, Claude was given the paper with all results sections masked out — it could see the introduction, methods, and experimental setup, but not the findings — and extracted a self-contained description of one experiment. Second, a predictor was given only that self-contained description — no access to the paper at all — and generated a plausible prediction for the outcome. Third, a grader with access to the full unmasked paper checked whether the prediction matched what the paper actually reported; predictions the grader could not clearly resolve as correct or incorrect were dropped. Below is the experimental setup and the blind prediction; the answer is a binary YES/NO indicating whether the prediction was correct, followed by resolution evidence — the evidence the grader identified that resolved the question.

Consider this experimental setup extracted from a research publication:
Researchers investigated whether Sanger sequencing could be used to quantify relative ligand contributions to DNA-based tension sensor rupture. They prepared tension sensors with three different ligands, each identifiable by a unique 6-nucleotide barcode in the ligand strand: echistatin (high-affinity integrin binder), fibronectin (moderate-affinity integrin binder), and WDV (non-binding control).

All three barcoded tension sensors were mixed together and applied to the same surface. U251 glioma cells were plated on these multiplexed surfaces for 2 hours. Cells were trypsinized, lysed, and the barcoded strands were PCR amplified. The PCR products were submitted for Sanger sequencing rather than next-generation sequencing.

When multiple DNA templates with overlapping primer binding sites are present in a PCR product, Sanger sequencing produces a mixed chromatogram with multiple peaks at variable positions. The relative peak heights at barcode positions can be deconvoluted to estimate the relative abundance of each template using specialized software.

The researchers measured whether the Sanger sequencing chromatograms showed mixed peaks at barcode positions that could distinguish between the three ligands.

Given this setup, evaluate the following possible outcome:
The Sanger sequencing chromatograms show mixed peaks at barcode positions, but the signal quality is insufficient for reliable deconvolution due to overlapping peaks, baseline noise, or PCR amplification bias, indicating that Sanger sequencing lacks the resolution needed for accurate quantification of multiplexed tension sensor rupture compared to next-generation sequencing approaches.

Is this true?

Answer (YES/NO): NO